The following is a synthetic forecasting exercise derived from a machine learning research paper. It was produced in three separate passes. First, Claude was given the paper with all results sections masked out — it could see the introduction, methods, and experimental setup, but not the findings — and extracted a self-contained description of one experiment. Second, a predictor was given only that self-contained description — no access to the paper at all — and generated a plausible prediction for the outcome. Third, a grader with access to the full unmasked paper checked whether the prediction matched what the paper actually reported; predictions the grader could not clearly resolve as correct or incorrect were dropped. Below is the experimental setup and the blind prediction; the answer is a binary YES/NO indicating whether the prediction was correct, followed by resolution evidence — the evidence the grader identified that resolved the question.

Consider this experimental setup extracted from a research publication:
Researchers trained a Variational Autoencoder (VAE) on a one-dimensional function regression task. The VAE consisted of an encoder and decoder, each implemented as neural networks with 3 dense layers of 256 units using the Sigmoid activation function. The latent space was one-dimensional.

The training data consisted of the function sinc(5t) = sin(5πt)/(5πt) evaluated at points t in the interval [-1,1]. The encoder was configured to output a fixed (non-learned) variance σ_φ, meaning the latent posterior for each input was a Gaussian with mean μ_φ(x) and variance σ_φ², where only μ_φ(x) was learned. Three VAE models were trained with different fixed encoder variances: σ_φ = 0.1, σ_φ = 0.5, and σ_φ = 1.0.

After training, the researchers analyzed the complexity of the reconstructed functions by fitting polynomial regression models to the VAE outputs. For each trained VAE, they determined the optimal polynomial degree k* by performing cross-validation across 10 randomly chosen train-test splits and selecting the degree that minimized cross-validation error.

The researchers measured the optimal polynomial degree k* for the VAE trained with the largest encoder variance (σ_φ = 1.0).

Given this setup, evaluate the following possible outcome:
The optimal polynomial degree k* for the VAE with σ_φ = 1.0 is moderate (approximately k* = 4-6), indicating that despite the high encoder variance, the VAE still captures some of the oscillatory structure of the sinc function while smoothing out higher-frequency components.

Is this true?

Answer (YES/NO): NO